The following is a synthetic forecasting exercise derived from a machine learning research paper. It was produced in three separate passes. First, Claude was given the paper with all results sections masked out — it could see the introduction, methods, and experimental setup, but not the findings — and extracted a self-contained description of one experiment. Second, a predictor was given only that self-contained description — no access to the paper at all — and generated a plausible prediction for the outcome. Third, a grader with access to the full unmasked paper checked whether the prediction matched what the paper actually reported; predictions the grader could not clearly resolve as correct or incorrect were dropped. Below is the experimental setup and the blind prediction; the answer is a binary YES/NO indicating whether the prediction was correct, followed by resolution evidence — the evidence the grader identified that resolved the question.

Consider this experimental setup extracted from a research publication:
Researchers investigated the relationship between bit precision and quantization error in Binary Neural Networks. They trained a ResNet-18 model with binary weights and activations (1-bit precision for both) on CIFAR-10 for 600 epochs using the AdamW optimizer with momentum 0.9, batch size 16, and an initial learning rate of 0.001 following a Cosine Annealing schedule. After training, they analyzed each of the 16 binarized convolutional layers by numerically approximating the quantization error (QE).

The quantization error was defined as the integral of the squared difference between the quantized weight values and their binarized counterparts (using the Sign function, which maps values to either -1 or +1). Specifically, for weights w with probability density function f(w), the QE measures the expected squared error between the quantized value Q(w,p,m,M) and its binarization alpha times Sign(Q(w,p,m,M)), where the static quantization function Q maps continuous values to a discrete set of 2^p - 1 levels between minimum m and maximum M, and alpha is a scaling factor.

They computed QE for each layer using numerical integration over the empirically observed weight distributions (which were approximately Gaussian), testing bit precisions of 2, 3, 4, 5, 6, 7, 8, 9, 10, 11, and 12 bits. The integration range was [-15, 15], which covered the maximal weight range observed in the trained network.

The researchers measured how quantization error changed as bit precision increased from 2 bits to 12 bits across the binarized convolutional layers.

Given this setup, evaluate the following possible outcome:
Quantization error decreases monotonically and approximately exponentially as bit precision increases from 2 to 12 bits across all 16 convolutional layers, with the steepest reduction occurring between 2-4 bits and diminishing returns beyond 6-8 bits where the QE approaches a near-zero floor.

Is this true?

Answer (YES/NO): NO